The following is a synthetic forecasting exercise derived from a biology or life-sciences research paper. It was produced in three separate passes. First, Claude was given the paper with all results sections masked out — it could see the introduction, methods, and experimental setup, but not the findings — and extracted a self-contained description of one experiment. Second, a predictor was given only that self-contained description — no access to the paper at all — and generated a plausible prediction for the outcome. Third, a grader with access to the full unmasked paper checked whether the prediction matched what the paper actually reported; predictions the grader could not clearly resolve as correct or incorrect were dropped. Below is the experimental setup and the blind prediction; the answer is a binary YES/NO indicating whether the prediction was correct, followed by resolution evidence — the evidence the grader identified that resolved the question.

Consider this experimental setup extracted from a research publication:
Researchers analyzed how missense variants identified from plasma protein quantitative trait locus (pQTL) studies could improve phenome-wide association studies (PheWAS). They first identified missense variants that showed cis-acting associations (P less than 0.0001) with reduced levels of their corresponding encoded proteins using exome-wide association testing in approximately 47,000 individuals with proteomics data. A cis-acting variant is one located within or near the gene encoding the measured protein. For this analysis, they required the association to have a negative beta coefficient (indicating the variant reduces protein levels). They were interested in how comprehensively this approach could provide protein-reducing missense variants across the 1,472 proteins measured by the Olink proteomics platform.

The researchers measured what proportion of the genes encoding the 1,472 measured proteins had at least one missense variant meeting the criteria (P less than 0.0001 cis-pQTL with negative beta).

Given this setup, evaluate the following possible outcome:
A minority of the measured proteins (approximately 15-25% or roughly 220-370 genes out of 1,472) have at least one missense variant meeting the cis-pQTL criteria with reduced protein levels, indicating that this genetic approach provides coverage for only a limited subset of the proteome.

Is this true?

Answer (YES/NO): NO